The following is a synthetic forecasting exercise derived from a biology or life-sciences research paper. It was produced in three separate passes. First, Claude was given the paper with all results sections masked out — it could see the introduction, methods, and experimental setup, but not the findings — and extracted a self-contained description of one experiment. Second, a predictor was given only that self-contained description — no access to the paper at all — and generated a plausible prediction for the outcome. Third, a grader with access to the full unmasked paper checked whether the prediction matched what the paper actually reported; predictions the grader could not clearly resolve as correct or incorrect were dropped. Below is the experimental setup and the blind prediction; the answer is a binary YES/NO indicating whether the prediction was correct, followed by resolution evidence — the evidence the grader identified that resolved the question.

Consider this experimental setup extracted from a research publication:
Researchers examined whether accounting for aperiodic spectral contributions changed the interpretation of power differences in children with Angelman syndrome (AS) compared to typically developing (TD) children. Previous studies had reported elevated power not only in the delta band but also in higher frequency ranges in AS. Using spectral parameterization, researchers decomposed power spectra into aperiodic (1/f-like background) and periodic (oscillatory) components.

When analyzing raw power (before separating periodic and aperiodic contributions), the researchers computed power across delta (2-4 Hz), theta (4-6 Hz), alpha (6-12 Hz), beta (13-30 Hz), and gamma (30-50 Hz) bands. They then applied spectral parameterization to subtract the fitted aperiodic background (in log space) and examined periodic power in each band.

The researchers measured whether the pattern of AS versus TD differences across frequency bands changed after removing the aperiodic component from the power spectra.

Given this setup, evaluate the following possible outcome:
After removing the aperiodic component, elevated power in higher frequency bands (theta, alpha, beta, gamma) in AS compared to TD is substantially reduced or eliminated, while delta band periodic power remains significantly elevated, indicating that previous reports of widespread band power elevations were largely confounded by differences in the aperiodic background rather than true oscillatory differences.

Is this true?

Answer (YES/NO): NO